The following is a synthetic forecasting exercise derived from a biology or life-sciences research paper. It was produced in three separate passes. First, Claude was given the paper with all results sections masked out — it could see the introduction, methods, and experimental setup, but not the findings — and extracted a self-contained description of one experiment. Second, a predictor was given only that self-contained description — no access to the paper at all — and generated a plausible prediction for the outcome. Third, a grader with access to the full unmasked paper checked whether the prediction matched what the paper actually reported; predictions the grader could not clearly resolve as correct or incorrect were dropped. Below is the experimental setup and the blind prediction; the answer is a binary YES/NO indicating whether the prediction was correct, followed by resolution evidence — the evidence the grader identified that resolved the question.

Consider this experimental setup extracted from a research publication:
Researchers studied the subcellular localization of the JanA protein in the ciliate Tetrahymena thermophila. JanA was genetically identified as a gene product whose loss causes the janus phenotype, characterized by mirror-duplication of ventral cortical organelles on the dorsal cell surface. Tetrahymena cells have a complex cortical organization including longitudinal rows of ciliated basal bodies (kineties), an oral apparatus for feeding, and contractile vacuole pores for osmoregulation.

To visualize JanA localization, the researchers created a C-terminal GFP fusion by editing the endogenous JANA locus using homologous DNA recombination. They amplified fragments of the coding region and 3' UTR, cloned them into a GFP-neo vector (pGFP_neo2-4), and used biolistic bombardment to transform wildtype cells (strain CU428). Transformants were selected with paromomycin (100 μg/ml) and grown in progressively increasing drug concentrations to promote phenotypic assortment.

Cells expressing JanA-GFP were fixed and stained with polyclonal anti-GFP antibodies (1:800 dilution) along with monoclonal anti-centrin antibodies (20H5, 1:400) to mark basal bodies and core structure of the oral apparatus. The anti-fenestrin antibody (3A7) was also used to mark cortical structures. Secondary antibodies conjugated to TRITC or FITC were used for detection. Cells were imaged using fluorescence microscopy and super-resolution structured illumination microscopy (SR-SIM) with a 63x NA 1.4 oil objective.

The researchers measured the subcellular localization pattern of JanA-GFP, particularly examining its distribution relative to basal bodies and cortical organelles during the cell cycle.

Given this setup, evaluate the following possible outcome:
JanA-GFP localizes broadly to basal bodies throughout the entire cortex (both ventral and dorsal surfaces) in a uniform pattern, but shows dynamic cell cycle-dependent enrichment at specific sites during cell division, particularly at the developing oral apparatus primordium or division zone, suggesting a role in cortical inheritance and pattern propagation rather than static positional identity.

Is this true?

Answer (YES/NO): NO